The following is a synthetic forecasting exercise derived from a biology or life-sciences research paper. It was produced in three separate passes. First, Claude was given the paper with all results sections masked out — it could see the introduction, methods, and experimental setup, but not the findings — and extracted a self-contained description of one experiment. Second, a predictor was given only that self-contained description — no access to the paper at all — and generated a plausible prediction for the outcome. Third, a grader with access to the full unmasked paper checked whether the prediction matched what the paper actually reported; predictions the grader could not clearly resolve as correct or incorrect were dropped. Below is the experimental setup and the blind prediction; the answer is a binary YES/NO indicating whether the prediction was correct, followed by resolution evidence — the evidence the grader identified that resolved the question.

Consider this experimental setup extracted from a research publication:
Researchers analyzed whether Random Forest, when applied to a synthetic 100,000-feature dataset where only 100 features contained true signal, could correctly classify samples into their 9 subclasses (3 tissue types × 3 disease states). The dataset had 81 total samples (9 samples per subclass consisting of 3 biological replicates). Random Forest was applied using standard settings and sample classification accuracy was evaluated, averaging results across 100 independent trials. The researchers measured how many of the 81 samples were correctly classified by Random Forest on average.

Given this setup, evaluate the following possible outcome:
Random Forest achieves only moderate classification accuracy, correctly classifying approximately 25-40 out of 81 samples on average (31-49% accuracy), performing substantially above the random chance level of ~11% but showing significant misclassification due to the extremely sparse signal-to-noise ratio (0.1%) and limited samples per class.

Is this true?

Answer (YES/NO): NO